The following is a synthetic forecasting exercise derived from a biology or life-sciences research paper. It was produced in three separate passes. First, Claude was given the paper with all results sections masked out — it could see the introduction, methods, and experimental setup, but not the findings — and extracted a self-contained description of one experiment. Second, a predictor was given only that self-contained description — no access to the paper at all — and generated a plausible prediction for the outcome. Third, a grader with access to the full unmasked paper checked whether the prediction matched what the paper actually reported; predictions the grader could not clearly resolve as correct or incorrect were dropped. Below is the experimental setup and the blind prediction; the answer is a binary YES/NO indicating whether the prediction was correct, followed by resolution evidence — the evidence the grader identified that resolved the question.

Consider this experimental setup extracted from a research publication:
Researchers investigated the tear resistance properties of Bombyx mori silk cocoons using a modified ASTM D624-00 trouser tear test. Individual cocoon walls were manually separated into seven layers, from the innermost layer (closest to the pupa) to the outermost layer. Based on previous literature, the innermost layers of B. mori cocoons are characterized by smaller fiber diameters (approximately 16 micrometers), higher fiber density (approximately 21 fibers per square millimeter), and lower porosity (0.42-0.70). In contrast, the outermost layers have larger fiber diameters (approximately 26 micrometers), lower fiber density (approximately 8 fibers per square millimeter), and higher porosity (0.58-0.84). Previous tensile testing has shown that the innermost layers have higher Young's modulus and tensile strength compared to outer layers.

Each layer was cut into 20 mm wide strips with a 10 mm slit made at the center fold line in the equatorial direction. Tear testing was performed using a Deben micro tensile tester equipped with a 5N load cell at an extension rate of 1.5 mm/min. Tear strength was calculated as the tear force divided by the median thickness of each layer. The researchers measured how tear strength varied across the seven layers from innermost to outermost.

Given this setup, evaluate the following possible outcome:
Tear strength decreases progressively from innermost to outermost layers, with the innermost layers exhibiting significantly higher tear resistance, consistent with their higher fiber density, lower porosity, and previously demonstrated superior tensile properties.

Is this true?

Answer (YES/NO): NO